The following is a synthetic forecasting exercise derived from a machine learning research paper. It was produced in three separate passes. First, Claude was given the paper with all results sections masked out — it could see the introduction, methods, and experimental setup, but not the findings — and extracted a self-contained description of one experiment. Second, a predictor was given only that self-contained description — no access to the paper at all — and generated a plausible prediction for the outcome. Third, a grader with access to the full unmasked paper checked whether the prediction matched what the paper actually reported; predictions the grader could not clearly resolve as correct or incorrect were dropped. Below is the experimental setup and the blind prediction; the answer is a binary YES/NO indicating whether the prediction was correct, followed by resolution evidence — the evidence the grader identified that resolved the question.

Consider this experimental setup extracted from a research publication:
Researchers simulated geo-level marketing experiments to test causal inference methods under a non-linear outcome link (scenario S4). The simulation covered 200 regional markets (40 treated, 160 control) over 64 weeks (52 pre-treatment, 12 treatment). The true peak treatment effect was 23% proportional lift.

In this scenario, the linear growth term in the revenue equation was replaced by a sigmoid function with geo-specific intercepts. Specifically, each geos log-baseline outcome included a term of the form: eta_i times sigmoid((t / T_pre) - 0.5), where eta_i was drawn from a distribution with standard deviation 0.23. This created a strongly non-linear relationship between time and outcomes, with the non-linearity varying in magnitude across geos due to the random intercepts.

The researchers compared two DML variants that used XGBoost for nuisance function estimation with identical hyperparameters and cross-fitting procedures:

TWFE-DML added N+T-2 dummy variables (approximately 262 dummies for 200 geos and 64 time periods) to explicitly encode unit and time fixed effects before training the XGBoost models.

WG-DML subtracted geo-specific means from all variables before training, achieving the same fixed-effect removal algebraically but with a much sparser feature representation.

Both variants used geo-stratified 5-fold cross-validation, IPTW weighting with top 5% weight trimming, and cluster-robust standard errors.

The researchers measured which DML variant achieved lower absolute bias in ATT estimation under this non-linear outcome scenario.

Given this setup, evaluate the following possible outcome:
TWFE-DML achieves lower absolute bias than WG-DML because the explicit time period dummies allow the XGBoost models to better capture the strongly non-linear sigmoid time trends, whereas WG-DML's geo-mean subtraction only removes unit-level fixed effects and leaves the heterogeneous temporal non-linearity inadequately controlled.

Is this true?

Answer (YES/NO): NO